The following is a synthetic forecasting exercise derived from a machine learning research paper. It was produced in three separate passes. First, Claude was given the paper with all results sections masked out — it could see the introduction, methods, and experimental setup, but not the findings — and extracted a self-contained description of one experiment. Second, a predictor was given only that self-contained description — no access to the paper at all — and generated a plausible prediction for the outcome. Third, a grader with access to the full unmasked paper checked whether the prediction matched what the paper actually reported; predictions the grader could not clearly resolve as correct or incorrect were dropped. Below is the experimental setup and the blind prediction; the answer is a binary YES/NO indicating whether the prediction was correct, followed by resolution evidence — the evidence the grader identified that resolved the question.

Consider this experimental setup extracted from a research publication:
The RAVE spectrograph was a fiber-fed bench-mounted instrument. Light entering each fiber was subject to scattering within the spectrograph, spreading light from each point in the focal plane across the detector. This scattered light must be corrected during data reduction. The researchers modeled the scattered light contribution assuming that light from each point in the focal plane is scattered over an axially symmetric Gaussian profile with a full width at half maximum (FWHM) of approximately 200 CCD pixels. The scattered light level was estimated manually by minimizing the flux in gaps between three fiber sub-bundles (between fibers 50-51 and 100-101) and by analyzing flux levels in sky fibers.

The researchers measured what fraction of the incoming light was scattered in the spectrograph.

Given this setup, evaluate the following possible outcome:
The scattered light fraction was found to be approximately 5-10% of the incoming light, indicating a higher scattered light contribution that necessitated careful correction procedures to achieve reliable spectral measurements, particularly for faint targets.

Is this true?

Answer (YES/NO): NO